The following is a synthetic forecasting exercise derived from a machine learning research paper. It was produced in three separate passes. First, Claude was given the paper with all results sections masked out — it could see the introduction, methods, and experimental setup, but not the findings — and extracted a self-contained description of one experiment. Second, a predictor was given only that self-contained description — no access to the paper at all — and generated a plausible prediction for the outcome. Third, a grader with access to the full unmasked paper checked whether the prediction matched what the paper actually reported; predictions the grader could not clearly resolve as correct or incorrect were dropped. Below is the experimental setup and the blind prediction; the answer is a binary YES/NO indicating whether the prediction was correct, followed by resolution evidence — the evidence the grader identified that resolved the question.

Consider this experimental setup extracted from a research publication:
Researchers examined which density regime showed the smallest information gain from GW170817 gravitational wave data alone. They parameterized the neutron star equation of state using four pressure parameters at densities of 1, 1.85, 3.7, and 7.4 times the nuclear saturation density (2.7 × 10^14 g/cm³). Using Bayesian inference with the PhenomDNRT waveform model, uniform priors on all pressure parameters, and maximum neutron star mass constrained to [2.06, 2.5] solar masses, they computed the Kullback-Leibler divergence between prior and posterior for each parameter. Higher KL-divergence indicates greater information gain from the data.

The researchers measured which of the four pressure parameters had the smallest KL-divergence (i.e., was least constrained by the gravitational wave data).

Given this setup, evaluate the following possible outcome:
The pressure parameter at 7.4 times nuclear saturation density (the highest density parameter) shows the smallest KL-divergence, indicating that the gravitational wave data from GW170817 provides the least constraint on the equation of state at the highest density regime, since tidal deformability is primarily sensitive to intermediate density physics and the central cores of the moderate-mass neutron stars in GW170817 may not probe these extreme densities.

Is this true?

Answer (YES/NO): YES